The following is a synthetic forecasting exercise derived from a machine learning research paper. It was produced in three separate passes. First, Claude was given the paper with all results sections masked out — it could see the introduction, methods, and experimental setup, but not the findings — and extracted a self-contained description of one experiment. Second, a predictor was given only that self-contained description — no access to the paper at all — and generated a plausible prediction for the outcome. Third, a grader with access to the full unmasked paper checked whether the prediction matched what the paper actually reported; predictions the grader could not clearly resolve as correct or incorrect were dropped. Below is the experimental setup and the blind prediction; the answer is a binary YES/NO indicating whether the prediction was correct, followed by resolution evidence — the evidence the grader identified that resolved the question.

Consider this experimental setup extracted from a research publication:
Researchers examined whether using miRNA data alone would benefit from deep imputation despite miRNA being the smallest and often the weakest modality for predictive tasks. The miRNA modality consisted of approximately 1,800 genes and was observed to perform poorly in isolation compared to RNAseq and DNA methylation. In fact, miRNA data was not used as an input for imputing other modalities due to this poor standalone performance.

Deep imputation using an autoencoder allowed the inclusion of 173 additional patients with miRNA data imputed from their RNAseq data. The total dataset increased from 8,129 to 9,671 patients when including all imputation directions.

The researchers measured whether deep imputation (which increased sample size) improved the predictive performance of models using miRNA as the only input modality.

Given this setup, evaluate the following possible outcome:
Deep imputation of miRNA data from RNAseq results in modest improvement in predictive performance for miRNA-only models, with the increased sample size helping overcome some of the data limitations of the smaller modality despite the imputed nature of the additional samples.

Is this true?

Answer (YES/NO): NO